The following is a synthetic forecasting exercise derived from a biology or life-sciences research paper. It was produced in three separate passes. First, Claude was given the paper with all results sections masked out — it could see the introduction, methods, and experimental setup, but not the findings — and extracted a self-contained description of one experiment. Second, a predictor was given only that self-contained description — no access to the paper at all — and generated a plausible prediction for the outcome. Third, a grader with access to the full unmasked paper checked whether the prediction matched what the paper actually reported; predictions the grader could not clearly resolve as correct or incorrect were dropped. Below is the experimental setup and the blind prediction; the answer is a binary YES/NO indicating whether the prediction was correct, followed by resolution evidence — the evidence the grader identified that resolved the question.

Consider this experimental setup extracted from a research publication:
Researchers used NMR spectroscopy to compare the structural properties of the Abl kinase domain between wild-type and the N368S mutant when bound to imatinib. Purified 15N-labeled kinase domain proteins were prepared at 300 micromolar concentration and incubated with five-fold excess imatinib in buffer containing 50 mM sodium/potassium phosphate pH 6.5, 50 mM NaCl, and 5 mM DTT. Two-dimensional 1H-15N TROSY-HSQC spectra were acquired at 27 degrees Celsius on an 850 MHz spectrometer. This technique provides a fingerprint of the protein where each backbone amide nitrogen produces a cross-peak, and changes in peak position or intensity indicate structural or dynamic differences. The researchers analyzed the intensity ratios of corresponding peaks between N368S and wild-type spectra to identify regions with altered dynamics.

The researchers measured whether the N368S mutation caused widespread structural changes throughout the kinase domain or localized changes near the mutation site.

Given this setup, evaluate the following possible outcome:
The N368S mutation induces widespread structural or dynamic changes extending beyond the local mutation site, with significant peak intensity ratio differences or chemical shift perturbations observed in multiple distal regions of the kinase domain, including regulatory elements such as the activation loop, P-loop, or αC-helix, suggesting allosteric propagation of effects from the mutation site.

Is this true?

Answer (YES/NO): YES